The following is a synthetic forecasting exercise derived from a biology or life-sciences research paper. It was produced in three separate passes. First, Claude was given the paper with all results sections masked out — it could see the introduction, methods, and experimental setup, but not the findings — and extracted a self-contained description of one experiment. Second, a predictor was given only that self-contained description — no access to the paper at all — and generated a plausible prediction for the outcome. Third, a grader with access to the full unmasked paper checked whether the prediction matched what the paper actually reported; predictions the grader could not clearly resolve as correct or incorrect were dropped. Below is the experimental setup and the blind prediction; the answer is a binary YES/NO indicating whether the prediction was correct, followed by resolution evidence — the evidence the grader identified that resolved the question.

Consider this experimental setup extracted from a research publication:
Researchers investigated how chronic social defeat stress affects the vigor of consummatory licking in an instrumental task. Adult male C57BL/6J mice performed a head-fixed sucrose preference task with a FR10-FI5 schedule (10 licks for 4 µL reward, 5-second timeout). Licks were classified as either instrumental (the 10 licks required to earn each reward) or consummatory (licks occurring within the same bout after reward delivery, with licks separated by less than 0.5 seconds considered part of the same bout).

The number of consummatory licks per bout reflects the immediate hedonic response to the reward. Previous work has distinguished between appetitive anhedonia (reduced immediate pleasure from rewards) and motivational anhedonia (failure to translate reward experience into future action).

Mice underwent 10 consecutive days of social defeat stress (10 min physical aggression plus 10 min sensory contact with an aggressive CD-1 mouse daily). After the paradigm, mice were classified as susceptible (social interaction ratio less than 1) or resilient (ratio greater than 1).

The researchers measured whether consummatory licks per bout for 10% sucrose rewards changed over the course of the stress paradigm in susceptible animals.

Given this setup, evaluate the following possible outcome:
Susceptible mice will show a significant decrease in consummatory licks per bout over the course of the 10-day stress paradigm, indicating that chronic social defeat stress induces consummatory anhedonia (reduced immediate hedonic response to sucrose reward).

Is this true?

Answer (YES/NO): NO